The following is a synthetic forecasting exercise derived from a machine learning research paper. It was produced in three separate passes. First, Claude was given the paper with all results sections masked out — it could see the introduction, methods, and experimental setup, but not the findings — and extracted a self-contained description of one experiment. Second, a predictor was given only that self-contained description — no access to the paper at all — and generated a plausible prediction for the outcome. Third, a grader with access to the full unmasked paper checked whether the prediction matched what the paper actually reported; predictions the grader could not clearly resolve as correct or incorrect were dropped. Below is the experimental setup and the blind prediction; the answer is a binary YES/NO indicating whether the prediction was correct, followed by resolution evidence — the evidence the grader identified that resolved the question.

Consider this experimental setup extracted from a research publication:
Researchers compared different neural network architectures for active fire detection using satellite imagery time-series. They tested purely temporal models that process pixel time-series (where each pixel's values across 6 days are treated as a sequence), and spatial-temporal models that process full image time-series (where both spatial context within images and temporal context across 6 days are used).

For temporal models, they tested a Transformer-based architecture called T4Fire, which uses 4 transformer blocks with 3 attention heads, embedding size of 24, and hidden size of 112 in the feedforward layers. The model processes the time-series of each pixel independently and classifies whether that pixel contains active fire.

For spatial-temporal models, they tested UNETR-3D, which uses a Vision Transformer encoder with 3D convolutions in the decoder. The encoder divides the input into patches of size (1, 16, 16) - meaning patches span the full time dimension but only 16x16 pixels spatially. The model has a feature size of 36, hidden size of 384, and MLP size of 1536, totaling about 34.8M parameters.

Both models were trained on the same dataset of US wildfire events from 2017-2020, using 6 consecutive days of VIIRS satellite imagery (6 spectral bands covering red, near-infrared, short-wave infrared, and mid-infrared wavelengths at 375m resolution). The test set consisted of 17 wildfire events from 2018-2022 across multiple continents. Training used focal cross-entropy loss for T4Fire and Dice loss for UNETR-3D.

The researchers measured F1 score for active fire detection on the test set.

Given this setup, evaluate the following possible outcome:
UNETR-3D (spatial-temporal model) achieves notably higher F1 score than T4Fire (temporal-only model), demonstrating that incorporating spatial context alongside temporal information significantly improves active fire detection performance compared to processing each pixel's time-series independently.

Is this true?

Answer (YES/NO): NO